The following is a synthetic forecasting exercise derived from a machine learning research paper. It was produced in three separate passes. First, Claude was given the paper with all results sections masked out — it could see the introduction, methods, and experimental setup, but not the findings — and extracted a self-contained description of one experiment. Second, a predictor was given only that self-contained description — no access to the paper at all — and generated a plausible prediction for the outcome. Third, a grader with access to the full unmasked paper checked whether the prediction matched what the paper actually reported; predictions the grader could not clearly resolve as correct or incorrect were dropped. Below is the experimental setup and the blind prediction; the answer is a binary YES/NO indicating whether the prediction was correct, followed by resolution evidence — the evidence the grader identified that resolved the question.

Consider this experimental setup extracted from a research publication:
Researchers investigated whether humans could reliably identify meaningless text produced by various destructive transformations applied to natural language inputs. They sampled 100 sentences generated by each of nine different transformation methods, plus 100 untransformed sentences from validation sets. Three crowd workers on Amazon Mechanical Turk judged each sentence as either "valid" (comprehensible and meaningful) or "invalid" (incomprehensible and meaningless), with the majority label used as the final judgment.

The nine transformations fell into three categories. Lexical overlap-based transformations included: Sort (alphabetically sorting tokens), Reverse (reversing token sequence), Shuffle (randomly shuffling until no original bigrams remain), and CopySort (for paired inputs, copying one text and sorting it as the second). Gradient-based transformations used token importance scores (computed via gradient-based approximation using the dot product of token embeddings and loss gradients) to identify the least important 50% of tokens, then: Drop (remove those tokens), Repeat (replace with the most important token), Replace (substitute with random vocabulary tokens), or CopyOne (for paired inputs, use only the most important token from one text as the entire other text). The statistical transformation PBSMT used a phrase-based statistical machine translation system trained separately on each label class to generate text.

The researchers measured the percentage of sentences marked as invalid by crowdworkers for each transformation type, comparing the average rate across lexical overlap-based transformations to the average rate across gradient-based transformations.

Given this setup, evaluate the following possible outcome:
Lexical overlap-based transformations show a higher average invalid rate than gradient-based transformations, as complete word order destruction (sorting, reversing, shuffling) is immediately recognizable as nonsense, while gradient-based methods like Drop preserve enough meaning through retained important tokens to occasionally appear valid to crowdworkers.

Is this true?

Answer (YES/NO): YES